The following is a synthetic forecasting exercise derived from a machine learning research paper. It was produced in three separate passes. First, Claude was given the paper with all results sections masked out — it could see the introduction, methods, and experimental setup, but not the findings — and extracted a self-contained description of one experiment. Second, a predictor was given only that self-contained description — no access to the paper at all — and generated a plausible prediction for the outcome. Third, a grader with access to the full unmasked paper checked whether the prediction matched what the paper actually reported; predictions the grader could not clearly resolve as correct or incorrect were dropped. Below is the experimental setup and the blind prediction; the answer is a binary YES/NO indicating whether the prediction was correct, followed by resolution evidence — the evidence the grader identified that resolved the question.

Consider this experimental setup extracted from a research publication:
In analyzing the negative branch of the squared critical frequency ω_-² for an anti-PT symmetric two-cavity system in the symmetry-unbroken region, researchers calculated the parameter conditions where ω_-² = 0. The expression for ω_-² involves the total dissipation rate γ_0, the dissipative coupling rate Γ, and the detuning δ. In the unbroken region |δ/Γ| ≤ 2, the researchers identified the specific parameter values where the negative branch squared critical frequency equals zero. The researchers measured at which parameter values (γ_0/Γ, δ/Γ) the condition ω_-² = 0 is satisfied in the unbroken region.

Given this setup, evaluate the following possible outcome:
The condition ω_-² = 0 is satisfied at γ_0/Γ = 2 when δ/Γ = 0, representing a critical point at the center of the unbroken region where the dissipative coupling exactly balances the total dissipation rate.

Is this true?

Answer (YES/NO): NO